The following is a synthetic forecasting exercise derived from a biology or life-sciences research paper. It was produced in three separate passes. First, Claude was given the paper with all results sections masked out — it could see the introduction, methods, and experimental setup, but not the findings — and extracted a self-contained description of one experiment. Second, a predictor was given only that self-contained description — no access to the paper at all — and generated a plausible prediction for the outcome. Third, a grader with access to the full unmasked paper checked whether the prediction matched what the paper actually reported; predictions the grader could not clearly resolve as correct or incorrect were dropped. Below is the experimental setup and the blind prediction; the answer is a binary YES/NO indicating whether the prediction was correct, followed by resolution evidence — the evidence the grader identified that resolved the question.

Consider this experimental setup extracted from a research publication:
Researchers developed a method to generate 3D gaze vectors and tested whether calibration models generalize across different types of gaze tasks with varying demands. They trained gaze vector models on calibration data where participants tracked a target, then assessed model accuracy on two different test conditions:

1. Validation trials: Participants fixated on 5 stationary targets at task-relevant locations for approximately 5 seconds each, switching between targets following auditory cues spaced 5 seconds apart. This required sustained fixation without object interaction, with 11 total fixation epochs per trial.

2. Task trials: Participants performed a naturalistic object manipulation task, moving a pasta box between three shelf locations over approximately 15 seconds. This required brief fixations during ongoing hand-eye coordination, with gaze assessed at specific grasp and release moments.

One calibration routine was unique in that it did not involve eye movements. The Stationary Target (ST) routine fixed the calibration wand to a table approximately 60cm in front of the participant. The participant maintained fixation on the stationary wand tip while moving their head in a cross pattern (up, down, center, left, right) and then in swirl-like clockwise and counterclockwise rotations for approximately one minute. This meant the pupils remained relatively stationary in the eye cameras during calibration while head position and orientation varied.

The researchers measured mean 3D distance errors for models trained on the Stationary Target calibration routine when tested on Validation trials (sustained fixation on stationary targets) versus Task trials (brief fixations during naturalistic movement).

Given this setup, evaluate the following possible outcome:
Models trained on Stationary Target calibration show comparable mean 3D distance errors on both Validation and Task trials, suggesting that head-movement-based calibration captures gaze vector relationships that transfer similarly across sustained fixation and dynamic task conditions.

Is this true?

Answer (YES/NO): NO